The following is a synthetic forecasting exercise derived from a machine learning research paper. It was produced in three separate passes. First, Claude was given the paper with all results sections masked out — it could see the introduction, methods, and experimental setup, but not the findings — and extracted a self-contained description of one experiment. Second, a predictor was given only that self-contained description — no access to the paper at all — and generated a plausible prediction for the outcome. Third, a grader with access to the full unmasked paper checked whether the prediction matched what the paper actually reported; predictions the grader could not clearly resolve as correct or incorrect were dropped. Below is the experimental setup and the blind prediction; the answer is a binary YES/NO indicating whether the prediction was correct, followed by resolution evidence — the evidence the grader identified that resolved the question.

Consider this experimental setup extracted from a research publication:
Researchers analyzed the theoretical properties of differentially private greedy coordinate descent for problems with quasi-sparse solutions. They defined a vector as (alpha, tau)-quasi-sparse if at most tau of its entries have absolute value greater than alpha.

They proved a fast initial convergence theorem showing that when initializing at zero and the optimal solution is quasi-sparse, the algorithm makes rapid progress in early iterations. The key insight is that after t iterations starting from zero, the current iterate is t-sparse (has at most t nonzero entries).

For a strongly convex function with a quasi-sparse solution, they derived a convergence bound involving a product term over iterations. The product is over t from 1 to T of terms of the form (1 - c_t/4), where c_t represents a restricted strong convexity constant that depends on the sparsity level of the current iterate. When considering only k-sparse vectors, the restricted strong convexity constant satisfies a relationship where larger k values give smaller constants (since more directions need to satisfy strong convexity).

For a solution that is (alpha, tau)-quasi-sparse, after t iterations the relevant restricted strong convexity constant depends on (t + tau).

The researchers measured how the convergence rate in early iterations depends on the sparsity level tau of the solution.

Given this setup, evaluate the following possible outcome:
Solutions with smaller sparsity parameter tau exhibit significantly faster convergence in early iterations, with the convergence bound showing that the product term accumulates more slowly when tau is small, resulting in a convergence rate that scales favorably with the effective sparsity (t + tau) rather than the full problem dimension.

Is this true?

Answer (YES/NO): YES